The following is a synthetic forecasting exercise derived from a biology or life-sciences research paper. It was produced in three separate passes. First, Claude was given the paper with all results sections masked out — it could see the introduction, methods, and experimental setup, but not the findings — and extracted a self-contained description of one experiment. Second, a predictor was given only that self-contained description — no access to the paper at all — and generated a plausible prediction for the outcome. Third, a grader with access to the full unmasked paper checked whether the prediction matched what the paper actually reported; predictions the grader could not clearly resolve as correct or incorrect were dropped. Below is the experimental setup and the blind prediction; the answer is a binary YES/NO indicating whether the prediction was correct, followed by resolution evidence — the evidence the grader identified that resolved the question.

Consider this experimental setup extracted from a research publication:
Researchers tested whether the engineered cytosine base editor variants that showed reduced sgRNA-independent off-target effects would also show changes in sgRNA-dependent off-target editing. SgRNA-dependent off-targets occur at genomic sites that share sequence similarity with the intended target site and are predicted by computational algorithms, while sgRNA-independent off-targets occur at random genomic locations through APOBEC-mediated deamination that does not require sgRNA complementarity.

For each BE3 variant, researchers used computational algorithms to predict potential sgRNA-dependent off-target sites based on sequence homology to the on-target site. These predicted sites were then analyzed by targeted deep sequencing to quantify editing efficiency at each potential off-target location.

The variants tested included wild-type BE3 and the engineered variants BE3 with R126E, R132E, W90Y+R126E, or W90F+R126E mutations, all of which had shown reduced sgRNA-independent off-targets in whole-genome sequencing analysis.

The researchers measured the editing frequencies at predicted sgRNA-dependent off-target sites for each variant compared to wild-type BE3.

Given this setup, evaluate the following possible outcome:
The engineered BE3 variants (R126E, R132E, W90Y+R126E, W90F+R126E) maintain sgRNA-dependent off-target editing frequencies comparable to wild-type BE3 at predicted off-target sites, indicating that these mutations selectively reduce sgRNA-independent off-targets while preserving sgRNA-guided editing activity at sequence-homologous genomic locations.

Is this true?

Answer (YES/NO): YES